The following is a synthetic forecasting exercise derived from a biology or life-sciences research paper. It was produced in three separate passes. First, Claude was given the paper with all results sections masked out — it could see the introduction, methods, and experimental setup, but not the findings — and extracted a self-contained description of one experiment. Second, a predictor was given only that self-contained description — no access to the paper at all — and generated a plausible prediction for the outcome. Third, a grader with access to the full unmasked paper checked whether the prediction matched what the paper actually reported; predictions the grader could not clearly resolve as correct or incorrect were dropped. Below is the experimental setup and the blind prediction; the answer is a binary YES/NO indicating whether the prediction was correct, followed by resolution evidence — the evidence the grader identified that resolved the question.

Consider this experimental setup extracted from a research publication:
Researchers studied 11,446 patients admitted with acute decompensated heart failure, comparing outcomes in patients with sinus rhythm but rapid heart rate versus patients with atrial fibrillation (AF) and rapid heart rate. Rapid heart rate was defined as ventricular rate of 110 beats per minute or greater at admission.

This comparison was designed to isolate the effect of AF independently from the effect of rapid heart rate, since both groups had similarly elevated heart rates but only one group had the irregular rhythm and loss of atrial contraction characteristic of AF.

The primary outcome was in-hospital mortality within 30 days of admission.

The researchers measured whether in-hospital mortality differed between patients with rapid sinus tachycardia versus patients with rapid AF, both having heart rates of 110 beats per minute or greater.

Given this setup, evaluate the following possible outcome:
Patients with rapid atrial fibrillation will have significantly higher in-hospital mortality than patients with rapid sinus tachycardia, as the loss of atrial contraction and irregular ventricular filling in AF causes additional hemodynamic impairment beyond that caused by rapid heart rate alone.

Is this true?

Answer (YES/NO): NO